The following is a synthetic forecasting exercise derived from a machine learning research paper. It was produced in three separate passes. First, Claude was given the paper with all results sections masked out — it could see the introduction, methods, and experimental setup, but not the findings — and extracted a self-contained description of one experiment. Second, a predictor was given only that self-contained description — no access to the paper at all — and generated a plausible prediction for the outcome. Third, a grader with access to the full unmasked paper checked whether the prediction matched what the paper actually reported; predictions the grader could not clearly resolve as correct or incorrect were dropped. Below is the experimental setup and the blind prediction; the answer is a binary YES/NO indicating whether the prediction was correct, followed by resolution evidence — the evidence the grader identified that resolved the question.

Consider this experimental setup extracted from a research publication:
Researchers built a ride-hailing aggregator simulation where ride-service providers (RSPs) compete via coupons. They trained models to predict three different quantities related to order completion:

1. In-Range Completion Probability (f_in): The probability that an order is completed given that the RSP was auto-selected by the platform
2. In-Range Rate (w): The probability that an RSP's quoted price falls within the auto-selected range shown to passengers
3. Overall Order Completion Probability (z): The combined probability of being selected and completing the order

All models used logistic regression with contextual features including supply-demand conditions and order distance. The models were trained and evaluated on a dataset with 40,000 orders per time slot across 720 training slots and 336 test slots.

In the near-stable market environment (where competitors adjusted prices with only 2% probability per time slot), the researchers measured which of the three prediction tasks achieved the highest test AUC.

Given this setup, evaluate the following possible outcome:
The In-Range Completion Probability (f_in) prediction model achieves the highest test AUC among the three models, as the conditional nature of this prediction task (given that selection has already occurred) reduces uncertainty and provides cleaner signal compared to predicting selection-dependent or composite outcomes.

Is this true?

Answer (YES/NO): NO